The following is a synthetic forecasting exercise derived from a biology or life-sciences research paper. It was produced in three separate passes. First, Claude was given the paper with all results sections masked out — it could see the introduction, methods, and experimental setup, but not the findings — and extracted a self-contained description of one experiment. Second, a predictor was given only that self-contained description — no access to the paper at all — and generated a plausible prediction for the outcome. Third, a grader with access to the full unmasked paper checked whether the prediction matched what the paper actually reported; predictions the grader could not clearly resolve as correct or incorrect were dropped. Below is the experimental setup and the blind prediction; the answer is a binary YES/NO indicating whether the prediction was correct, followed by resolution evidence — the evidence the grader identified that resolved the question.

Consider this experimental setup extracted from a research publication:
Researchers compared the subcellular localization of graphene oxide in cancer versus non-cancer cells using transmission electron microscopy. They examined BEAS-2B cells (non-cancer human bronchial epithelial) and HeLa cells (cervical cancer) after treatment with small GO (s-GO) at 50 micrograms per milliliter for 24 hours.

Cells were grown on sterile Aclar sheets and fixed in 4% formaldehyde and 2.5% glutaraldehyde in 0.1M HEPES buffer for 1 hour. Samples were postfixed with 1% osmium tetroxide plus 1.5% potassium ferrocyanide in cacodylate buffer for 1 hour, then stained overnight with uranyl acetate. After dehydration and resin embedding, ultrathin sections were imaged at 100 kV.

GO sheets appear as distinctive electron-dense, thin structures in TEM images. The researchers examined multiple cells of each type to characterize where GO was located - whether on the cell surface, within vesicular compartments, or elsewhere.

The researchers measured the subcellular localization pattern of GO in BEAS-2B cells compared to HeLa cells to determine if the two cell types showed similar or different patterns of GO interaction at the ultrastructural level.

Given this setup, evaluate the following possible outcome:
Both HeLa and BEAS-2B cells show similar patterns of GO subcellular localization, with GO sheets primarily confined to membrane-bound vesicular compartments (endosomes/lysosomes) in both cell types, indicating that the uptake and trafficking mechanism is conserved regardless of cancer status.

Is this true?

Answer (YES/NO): NO